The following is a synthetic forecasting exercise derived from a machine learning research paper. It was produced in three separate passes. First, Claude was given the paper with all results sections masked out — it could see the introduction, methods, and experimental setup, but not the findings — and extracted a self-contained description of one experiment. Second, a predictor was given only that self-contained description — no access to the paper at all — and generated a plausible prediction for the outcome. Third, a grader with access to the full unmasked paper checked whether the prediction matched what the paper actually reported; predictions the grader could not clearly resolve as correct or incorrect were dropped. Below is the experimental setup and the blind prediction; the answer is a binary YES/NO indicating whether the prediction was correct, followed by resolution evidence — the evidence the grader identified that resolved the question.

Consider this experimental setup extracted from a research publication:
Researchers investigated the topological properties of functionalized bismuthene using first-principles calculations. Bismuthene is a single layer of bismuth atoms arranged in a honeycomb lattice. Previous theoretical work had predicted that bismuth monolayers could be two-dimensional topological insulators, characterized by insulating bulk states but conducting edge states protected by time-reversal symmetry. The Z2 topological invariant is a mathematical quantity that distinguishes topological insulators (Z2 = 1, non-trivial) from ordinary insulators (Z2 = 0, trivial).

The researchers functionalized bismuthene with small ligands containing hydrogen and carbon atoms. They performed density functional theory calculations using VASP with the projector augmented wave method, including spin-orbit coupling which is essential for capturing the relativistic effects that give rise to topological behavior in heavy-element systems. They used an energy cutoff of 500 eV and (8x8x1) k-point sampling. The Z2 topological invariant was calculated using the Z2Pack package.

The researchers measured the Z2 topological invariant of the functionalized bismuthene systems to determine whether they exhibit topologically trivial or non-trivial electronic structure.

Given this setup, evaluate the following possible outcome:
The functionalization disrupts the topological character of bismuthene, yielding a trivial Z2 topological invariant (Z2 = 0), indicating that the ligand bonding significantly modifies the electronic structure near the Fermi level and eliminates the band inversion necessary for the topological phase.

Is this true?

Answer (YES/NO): NO